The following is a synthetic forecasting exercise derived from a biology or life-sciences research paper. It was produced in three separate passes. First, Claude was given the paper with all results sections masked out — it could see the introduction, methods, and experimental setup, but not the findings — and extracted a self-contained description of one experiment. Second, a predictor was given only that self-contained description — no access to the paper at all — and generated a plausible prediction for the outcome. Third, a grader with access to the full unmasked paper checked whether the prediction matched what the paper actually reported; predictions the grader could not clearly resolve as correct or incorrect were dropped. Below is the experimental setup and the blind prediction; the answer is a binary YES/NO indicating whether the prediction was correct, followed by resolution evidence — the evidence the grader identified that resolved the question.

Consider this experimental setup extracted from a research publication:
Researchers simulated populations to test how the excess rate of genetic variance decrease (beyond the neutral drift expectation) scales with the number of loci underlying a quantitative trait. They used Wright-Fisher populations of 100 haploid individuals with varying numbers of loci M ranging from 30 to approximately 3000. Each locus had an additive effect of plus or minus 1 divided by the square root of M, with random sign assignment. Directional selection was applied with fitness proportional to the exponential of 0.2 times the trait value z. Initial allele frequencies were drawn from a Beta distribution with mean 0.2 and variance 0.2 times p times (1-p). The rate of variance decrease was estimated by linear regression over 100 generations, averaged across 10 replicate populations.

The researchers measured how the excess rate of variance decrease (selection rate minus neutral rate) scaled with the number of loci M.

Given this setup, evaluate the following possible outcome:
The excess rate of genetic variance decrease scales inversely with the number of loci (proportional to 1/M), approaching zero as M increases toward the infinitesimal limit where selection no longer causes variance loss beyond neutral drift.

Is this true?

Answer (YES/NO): YES